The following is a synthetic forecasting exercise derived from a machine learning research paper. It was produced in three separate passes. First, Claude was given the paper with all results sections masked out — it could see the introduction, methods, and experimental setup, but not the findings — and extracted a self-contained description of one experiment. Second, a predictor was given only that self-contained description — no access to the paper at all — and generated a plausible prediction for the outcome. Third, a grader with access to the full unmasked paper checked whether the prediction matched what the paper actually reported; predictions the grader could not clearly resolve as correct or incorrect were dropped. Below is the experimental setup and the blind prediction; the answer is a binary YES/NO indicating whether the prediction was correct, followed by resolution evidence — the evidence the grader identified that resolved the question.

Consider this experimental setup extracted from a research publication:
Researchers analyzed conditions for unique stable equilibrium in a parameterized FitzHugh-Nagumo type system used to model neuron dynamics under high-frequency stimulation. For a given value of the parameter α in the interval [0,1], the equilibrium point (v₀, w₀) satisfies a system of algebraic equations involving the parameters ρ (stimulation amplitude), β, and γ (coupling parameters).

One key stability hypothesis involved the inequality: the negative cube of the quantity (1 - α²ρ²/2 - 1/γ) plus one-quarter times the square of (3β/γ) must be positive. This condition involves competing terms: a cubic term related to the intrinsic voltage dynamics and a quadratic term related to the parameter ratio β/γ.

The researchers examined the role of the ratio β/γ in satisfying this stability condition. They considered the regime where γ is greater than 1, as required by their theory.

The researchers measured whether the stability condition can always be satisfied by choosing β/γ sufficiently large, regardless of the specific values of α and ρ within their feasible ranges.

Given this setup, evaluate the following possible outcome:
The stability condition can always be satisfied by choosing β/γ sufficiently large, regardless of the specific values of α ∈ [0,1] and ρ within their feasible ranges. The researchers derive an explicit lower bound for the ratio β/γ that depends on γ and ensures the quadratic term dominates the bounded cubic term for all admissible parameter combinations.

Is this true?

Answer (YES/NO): YES